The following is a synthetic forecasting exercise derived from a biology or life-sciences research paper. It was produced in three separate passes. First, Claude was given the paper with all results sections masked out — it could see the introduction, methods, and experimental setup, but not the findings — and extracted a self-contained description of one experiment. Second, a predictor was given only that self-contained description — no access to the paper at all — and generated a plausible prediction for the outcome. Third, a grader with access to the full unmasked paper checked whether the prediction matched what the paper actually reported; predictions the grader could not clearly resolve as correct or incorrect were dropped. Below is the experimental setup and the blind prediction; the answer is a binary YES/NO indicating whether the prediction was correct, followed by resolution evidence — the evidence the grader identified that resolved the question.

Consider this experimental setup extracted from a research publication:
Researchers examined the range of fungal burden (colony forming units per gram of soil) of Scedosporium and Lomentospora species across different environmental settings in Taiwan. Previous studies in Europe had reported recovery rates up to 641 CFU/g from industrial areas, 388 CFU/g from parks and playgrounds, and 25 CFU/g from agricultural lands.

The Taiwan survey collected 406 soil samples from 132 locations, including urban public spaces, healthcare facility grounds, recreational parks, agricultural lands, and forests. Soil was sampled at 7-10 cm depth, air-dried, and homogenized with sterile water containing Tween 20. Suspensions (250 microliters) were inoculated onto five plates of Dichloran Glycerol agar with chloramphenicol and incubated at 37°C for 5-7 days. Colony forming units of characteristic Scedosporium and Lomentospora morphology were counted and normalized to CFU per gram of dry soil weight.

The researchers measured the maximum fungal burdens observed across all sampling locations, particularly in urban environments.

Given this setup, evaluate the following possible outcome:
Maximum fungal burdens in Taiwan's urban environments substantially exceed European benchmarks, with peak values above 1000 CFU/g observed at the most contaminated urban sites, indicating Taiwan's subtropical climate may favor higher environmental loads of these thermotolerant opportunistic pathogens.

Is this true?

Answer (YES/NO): NO